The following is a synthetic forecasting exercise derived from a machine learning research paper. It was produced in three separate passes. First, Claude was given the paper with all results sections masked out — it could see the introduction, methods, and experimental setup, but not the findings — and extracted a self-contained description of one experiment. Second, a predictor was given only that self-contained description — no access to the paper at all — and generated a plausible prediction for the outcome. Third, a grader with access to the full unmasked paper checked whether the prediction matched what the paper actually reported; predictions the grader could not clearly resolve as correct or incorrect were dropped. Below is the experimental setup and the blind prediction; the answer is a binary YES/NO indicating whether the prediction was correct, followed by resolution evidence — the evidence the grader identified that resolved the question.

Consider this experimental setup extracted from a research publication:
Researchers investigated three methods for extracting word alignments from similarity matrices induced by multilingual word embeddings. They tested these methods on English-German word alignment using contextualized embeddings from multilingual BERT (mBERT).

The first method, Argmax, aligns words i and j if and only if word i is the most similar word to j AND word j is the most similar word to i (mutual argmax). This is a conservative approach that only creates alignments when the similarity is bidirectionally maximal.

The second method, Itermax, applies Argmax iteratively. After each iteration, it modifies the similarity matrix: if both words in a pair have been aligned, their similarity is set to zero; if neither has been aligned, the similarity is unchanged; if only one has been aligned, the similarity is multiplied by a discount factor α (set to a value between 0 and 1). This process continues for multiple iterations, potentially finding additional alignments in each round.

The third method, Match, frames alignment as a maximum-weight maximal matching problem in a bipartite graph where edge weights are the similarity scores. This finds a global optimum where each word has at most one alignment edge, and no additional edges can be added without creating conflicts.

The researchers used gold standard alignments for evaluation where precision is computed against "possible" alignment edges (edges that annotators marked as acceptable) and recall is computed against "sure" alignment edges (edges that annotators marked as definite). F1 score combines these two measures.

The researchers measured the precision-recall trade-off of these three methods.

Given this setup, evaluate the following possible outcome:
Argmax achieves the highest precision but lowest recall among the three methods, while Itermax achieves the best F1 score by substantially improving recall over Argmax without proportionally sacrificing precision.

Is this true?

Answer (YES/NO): NO